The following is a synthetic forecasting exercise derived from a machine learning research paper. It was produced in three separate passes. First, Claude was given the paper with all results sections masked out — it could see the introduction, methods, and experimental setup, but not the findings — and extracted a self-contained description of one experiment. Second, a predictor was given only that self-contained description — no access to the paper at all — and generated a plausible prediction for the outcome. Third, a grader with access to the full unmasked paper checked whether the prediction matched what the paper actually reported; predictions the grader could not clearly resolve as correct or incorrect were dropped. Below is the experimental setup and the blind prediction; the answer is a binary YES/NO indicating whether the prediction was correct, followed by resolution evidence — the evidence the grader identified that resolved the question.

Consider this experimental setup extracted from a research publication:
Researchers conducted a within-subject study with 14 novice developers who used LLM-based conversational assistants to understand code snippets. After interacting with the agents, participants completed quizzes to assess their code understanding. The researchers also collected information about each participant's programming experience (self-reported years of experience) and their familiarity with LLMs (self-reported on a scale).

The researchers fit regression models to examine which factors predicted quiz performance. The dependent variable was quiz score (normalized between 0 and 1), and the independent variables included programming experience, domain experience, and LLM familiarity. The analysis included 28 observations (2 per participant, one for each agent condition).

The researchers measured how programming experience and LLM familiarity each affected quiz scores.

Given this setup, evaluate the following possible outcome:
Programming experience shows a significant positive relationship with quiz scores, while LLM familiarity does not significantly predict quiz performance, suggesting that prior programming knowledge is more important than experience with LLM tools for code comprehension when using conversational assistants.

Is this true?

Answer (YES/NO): NO